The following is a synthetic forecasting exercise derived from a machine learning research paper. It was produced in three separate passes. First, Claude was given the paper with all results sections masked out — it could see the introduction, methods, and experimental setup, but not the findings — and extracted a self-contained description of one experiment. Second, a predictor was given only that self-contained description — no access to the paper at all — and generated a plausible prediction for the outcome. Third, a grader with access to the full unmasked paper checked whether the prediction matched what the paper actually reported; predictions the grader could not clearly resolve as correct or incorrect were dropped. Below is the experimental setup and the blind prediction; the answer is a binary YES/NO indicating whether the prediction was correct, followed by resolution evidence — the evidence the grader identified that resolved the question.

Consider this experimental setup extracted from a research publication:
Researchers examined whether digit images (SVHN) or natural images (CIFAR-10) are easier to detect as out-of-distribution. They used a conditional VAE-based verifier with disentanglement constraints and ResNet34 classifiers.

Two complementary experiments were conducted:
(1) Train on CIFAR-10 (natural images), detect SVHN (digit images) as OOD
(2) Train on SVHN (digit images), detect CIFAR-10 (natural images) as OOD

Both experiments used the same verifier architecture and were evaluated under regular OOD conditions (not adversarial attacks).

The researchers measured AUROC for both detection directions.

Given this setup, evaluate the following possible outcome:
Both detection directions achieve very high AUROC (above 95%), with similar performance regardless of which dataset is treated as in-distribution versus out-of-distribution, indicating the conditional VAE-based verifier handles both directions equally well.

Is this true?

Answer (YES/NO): YES